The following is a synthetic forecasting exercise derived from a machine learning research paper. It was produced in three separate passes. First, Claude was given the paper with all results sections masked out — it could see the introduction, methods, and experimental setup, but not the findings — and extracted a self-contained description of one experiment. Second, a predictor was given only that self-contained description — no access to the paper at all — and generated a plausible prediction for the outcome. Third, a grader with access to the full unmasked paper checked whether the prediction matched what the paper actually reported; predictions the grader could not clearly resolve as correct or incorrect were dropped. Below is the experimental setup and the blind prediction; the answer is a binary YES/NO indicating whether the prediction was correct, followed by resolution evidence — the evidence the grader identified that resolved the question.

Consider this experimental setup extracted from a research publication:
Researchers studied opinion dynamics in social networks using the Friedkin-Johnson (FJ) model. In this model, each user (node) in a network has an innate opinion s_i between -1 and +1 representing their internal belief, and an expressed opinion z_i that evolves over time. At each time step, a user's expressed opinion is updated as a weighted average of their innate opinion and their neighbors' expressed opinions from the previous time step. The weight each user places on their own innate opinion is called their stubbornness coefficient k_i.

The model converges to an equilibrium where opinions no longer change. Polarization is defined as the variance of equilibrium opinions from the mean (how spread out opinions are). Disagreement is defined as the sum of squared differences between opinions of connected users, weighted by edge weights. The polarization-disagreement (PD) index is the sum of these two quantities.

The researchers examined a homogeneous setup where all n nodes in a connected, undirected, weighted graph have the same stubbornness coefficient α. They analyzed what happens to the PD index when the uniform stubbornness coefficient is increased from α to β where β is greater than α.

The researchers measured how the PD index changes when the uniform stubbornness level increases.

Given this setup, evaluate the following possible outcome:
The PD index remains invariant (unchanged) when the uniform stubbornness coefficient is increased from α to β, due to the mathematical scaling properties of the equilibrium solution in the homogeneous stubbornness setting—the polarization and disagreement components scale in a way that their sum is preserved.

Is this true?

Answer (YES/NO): NO